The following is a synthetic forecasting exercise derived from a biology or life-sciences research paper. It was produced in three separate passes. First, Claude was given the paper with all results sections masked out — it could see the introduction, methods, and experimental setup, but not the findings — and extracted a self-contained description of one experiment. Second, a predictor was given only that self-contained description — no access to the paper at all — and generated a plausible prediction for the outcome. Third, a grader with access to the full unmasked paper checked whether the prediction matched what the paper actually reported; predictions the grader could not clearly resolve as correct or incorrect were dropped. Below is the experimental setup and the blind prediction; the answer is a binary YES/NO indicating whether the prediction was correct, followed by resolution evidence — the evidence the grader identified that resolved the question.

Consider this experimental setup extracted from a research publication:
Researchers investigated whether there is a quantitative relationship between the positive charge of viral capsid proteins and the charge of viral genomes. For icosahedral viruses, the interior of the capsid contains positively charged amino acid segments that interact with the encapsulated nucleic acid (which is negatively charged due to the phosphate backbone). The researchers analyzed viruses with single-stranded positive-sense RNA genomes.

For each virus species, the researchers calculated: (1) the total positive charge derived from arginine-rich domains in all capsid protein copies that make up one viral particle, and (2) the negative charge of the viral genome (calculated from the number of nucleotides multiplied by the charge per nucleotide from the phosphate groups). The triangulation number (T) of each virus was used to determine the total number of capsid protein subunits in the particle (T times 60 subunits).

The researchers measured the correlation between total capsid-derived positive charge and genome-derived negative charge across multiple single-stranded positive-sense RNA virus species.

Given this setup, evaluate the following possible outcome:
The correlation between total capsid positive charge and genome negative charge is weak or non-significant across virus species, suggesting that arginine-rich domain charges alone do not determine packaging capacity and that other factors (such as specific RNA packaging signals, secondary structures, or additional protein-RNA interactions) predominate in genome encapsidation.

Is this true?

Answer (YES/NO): NO